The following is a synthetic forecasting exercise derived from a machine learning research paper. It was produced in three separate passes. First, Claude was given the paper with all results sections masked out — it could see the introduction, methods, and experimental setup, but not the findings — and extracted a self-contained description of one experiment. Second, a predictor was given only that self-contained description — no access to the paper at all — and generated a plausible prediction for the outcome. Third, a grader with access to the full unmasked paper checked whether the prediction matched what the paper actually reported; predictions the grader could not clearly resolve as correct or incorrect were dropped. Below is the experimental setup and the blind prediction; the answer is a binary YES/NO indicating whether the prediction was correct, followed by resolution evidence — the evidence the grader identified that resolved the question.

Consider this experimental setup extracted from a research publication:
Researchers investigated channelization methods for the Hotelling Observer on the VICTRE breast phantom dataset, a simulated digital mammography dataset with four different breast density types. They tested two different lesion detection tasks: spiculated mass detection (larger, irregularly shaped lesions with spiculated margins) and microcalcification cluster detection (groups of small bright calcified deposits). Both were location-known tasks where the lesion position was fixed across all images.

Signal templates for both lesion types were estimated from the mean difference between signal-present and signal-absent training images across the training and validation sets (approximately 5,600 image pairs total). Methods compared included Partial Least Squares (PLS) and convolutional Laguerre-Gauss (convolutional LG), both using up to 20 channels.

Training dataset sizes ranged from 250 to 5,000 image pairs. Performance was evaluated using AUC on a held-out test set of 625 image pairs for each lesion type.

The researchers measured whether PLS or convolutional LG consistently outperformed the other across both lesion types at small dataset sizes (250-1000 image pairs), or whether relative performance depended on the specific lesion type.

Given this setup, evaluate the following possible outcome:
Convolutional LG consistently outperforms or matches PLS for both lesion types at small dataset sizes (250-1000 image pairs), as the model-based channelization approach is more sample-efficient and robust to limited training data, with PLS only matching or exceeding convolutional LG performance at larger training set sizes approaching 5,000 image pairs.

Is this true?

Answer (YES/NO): NO